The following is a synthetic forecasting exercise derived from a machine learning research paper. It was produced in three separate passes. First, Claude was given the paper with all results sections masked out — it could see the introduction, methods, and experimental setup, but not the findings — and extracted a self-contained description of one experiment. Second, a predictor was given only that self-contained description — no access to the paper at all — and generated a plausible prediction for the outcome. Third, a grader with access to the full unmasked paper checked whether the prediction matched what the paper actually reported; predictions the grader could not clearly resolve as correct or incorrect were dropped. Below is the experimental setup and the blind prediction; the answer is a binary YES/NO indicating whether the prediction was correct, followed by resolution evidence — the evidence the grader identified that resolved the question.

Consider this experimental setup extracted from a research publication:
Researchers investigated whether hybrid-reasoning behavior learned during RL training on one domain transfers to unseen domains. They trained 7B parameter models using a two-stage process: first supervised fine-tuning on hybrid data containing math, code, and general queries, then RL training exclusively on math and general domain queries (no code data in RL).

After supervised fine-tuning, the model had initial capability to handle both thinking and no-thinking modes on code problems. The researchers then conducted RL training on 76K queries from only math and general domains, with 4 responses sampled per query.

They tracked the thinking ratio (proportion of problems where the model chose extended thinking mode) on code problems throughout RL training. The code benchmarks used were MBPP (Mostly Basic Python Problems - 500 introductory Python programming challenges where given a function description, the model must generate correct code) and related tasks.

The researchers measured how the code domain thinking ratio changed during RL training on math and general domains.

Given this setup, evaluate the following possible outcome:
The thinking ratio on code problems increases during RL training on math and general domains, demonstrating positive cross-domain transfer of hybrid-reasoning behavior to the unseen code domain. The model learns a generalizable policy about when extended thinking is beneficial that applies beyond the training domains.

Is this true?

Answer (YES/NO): YES